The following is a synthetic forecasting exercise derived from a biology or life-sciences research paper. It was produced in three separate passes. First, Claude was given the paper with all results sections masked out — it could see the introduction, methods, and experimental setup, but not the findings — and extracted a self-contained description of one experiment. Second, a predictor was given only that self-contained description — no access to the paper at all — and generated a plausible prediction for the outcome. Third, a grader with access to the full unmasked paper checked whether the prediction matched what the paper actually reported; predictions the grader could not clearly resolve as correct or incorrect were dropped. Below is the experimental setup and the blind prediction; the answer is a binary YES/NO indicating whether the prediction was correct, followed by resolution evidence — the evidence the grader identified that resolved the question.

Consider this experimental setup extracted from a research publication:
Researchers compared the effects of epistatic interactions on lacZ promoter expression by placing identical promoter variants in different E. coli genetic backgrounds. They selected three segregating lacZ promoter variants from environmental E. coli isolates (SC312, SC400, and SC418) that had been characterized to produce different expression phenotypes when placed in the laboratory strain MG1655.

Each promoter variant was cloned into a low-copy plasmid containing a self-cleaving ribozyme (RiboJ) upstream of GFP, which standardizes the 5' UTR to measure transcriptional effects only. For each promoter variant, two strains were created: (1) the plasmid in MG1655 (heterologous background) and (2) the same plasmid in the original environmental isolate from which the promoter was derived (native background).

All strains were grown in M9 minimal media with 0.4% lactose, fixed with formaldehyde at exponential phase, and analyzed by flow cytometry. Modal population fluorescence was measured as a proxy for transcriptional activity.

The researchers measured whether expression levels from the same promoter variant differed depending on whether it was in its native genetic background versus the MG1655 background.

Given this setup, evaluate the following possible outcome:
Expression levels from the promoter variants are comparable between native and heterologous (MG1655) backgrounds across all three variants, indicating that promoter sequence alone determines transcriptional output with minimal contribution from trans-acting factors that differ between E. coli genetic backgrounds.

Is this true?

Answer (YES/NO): NO